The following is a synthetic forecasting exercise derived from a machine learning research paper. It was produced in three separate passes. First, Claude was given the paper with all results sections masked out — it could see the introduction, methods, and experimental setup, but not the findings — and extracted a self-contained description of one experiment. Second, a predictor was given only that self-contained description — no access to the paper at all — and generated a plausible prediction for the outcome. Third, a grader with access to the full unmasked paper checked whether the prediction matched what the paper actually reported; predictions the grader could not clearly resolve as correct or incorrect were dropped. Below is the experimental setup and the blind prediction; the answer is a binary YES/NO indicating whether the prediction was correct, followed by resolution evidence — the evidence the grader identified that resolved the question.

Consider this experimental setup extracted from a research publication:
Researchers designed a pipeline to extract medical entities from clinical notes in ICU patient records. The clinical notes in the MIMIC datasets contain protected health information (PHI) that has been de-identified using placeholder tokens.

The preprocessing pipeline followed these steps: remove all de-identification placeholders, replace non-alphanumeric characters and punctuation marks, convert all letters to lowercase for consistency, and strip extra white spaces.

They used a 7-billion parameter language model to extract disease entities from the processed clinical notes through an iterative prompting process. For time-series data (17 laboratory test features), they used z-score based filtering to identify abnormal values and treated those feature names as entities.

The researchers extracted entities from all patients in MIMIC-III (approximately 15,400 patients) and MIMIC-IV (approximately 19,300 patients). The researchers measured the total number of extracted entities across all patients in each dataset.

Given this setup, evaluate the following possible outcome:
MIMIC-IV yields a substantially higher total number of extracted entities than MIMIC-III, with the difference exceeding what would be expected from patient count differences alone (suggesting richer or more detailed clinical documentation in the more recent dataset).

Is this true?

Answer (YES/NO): NO